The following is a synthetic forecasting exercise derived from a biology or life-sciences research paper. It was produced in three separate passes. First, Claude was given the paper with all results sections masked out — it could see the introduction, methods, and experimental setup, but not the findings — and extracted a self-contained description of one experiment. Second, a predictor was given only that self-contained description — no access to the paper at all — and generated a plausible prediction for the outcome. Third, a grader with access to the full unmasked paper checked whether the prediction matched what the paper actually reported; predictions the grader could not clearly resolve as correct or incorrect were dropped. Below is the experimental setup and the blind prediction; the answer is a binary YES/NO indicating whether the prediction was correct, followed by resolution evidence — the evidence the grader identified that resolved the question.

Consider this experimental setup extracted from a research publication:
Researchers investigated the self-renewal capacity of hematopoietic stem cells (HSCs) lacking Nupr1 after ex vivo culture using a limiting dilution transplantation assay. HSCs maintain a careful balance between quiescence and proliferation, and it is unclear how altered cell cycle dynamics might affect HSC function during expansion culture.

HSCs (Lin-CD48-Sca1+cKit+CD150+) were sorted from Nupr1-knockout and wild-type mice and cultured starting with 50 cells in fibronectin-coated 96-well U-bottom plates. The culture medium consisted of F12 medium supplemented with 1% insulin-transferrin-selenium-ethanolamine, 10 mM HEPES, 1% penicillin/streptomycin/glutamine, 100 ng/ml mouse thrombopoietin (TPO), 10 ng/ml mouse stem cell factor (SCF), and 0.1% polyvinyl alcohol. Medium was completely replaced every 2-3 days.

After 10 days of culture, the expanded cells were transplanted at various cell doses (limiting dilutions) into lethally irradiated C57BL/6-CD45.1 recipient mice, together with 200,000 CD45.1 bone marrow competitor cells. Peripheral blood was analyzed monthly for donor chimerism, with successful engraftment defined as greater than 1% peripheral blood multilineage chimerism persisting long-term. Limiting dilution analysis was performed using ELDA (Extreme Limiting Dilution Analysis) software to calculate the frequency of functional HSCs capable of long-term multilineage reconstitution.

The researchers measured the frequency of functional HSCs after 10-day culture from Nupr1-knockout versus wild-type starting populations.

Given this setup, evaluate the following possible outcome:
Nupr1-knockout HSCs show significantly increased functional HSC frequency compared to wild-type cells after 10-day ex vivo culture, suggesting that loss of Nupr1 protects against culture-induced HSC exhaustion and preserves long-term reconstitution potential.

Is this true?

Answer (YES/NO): YES